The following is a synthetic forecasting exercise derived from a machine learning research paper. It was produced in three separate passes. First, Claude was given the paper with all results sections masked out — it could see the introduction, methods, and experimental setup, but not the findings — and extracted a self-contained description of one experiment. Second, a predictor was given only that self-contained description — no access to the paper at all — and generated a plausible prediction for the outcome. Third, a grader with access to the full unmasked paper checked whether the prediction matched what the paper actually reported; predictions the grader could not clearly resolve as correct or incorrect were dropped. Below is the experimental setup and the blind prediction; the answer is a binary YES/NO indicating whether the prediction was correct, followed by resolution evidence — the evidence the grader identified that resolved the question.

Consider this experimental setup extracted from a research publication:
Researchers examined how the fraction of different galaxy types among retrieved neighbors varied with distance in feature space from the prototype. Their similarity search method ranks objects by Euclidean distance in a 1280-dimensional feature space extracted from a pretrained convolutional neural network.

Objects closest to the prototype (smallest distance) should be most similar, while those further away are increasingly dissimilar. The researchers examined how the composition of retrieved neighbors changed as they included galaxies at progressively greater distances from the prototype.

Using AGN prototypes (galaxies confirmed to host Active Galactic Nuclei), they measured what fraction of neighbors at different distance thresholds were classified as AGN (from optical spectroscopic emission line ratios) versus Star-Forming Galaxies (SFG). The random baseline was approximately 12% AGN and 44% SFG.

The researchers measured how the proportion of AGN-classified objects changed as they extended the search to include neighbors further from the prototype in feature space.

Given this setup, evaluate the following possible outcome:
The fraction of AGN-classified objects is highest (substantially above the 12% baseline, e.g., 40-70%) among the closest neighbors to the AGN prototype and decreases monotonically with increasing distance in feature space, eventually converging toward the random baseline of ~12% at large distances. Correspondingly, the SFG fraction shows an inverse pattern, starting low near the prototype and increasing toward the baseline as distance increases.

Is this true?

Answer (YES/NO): NO